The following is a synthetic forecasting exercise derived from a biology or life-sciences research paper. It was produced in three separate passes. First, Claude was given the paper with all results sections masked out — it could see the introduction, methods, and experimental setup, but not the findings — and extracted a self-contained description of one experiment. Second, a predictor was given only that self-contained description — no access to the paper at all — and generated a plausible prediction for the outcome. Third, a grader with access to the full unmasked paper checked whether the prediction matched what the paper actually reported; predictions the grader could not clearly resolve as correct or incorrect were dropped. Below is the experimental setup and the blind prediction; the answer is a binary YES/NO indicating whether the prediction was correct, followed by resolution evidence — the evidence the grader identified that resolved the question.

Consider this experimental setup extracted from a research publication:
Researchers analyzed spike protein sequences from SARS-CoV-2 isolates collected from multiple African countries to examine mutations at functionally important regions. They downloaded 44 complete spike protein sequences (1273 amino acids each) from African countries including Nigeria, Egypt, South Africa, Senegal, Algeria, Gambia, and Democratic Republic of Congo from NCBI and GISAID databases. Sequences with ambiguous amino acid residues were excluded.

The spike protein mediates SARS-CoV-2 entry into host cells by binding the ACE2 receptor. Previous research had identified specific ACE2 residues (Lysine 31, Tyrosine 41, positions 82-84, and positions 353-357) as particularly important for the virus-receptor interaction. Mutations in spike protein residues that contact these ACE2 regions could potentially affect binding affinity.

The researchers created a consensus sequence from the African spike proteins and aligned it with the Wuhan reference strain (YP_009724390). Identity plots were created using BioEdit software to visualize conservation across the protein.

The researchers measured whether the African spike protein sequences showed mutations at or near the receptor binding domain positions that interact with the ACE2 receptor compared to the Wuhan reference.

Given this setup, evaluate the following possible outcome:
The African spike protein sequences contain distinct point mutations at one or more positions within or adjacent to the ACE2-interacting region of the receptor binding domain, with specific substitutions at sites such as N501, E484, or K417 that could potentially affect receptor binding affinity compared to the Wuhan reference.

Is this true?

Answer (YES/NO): NO